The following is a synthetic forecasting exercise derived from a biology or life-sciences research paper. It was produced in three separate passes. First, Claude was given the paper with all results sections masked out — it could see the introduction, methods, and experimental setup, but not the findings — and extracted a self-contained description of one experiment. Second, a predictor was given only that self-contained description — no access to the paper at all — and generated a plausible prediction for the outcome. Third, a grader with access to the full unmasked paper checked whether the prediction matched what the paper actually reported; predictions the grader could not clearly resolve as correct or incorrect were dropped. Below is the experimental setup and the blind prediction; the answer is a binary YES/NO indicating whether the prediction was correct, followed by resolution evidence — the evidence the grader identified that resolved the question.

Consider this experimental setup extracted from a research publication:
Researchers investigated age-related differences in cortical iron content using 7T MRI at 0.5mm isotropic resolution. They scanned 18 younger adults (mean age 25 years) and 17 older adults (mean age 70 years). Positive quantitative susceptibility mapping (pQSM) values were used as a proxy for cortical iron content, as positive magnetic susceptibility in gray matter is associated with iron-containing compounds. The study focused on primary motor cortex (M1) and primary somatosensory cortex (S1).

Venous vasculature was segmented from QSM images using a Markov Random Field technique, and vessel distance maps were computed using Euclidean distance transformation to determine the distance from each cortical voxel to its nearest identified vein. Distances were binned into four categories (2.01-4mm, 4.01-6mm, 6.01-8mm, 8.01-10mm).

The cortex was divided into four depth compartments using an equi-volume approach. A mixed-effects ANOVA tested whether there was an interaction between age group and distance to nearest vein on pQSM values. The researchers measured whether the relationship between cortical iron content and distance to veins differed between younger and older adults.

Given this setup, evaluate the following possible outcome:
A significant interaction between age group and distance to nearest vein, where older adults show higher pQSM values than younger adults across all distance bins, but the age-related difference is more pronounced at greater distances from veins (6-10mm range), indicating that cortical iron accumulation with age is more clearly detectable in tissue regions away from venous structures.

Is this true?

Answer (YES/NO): NO